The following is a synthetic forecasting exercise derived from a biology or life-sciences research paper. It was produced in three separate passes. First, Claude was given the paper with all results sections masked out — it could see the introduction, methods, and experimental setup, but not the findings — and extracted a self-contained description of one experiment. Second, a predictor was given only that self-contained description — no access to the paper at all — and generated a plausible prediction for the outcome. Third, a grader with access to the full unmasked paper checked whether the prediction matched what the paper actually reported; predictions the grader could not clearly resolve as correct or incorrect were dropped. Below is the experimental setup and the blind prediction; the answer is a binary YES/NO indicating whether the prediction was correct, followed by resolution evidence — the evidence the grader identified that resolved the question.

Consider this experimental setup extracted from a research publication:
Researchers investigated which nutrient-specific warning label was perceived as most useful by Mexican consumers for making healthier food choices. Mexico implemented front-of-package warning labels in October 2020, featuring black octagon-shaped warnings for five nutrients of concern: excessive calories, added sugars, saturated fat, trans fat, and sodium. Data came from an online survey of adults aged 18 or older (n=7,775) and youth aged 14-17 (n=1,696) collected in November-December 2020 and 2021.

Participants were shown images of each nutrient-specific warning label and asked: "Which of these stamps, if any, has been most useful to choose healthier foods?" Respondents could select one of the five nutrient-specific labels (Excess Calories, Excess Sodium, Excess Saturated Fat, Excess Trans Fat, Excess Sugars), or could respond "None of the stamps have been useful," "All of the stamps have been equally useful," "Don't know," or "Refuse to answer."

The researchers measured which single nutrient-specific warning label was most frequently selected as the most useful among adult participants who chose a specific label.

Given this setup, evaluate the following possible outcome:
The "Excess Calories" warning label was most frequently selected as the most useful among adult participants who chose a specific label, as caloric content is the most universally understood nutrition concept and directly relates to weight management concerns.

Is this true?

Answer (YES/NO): NO